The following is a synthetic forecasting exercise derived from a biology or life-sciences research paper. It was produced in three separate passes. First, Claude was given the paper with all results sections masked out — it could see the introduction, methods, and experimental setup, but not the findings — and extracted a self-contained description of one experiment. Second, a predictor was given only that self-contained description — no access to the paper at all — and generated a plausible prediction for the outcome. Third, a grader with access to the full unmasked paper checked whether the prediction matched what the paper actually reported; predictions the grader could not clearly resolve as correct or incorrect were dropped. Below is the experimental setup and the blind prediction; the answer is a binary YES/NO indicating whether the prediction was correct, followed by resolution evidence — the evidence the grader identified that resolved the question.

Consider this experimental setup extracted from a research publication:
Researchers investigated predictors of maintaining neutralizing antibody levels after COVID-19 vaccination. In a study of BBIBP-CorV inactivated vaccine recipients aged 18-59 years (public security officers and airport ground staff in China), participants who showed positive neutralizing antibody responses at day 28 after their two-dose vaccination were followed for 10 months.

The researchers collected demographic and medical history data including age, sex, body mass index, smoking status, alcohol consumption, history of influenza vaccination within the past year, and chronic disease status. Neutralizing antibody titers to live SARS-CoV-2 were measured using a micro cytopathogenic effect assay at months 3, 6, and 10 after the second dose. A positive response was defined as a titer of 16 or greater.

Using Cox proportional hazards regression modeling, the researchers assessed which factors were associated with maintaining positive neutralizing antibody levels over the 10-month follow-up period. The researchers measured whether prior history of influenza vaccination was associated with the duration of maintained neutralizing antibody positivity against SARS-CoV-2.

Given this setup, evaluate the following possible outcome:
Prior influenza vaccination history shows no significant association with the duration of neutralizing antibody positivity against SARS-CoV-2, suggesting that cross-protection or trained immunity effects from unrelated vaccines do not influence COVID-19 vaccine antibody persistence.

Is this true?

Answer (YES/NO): NO